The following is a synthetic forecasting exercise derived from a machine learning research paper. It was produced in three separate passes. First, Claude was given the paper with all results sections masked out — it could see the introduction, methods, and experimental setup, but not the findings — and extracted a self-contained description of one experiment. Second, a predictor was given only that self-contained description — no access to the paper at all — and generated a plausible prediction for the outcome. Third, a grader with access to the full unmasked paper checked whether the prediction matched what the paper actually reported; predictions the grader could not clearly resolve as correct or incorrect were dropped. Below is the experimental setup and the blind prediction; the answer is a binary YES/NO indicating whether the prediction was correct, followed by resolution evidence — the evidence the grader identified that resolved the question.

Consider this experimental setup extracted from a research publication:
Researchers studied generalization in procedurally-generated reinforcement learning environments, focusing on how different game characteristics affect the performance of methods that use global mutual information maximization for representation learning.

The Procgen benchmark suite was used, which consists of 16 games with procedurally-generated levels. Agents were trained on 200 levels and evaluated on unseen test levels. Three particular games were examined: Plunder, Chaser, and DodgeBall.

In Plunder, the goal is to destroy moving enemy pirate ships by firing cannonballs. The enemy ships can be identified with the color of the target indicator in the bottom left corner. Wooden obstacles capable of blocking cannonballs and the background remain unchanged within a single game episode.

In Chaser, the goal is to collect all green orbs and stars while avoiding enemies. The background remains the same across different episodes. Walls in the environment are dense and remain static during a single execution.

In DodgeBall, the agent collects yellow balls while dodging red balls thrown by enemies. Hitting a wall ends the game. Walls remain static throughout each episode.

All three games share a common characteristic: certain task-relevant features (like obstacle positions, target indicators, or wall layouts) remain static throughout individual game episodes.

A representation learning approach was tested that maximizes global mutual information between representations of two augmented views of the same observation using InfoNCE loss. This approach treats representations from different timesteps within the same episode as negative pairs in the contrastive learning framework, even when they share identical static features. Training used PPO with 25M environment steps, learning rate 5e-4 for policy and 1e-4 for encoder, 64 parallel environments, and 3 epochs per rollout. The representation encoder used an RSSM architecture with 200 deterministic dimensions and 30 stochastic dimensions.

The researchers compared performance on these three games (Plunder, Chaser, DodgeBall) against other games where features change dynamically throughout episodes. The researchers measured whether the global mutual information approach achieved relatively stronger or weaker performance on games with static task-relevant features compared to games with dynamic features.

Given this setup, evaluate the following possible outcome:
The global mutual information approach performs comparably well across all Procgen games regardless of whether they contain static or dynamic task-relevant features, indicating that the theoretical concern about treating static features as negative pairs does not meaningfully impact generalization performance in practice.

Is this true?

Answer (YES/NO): NO